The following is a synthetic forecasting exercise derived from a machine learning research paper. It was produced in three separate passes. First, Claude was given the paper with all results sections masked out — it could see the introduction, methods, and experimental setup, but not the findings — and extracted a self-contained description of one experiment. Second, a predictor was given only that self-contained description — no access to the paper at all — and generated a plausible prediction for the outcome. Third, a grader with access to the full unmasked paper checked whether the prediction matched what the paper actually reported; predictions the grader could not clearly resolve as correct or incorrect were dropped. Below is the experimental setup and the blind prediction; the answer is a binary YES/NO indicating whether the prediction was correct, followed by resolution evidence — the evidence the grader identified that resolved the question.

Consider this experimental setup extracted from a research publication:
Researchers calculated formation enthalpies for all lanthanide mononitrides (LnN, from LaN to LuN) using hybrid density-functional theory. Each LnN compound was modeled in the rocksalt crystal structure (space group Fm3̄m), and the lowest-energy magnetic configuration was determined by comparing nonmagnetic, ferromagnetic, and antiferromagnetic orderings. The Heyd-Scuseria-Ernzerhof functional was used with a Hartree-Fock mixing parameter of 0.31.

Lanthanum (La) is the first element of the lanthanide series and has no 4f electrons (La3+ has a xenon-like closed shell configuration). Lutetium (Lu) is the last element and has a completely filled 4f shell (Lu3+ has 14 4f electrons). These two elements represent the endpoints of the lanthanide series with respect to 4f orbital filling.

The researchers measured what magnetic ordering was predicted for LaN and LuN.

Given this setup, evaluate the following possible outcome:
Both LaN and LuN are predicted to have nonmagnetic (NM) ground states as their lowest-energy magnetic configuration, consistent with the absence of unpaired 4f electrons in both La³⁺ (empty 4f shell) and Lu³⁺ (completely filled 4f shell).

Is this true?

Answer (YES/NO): YES